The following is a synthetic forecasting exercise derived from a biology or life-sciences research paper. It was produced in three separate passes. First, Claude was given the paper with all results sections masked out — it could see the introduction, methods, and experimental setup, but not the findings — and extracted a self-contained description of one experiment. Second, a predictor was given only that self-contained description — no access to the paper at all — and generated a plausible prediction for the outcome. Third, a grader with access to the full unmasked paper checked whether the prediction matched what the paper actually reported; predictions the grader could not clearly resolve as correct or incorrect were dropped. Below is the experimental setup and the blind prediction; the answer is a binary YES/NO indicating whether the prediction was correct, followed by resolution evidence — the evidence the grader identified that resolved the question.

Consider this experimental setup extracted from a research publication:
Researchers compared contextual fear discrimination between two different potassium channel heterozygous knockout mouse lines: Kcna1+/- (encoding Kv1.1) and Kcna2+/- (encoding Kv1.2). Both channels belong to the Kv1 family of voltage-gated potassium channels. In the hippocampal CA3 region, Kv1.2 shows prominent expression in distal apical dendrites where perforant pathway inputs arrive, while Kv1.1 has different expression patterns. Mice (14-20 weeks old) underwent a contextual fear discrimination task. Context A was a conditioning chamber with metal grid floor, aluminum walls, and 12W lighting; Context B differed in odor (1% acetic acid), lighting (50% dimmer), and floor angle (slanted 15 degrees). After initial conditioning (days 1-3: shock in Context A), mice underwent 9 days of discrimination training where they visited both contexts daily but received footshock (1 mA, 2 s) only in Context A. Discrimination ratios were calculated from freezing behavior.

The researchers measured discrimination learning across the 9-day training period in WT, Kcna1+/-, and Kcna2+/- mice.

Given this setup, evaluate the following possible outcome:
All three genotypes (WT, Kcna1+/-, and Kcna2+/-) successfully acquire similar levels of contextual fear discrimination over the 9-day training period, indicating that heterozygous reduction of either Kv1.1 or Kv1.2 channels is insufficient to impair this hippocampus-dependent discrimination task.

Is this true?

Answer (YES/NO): NO